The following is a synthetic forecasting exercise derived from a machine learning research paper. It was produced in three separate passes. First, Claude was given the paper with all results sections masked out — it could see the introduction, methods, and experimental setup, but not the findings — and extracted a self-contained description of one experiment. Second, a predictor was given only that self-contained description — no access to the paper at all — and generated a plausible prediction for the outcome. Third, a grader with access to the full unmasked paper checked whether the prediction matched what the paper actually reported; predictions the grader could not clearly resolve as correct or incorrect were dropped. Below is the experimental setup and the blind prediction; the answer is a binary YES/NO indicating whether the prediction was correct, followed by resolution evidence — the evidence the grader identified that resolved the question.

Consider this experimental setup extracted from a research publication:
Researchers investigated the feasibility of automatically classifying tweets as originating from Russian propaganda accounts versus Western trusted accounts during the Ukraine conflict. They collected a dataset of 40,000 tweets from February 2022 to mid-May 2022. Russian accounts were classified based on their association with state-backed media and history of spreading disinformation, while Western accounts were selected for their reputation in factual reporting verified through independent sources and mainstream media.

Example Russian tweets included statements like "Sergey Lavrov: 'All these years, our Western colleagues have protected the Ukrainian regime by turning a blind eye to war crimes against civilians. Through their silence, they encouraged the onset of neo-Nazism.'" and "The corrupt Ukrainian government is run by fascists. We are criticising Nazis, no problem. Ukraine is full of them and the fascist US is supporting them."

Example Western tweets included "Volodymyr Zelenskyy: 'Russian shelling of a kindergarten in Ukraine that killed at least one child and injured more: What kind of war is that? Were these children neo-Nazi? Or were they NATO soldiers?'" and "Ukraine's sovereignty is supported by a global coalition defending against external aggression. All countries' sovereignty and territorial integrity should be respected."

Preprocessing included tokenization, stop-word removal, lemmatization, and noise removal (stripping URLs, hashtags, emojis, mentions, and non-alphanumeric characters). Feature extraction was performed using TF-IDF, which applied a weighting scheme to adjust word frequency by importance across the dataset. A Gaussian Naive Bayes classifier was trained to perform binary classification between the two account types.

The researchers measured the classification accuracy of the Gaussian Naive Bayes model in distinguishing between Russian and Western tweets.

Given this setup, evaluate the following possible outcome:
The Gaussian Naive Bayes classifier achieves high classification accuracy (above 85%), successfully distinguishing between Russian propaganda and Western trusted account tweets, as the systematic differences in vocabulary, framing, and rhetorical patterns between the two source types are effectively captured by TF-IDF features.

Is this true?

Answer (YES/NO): NO